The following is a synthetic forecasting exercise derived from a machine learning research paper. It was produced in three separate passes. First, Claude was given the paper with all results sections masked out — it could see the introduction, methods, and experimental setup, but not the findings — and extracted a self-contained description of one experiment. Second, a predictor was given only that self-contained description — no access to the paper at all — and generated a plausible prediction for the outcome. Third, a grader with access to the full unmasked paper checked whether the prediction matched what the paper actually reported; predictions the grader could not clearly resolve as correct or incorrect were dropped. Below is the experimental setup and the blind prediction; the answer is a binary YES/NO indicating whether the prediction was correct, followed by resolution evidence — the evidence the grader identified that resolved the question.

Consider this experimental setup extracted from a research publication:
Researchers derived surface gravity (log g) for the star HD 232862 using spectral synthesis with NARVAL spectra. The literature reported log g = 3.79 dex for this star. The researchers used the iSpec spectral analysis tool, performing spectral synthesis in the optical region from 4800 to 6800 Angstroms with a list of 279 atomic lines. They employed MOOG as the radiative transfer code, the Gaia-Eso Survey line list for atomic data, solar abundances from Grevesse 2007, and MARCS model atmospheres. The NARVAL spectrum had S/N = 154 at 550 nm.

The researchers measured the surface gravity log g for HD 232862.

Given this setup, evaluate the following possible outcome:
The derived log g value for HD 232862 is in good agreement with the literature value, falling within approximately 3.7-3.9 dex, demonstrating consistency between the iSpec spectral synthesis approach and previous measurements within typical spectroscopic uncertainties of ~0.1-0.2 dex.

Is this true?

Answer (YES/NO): NO